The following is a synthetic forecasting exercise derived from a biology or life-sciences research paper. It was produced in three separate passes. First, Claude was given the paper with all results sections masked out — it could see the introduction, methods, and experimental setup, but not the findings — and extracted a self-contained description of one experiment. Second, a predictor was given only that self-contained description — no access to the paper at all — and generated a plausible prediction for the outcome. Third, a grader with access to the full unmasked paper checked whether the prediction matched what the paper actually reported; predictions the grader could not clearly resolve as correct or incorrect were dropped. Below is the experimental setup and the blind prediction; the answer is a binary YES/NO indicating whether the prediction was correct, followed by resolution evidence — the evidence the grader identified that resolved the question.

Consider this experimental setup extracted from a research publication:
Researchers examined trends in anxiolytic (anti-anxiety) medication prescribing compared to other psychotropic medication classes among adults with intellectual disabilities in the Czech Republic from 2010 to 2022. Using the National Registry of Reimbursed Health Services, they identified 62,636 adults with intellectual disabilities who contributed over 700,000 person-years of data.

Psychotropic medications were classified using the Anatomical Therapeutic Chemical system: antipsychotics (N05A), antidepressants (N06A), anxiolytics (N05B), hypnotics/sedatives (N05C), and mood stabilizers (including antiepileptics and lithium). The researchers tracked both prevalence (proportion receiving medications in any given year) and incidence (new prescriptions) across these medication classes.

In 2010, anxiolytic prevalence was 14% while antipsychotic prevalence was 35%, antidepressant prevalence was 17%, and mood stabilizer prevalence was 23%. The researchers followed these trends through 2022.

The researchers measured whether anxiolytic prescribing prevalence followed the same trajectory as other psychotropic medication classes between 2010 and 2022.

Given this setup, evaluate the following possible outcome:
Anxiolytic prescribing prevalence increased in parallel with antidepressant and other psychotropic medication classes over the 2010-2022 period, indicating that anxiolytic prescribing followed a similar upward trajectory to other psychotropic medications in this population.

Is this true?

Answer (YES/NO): NO